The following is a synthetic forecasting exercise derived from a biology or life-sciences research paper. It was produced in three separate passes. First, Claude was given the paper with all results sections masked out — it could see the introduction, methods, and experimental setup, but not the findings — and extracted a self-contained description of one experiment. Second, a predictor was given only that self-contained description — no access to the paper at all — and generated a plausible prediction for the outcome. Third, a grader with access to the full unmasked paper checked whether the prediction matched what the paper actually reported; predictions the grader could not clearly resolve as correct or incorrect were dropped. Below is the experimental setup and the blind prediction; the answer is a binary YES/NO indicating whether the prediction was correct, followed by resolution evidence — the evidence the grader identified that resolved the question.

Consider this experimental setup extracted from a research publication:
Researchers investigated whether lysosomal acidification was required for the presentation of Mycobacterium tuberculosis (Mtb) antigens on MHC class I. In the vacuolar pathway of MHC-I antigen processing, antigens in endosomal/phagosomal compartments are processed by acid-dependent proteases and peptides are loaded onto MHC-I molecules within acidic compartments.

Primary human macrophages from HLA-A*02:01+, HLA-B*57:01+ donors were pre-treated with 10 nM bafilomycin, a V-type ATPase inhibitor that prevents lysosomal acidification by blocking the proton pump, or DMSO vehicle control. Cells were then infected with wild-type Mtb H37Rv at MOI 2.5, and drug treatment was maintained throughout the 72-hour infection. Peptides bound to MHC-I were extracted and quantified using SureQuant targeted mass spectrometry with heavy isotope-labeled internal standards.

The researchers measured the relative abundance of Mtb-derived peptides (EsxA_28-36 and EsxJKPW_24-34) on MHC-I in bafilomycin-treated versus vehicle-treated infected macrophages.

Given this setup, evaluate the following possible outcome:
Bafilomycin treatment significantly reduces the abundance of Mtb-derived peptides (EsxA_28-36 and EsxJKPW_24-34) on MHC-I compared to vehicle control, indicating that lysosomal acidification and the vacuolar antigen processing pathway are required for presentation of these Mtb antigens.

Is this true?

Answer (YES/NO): NO